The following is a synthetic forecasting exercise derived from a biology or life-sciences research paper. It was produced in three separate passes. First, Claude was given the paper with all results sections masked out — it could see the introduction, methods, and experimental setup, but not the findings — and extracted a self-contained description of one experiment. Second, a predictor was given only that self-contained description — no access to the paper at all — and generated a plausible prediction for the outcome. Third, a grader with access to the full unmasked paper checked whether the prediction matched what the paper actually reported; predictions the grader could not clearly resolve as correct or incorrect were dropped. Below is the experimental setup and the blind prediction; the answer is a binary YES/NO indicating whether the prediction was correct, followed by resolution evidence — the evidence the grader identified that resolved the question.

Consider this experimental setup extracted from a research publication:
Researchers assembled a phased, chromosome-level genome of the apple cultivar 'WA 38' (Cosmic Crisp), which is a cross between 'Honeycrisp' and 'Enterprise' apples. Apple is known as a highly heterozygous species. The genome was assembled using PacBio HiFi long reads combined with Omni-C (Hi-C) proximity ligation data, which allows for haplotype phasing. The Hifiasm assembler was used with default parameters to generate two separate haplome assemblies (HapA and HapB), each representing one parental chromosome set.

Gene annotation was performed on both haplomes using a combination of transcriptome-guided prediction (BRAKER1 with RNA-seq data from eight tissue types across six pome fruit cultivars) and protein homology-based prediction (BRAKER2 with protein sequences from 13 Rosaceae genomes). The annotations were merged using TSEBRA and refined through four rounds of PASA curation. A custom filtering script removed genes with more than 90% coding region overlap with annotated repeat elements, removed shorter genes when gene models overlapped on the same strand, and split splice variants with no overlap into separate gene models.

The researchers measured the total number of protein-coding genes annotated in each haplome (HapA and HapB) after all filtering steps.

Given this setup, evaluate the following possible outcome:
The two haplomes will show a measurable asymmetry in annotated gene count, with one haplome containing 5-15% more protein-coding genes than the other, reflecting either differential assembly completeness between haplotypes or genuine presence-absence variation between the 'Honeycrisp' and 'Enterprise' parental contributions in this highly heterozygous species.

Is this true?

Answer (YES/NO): YES